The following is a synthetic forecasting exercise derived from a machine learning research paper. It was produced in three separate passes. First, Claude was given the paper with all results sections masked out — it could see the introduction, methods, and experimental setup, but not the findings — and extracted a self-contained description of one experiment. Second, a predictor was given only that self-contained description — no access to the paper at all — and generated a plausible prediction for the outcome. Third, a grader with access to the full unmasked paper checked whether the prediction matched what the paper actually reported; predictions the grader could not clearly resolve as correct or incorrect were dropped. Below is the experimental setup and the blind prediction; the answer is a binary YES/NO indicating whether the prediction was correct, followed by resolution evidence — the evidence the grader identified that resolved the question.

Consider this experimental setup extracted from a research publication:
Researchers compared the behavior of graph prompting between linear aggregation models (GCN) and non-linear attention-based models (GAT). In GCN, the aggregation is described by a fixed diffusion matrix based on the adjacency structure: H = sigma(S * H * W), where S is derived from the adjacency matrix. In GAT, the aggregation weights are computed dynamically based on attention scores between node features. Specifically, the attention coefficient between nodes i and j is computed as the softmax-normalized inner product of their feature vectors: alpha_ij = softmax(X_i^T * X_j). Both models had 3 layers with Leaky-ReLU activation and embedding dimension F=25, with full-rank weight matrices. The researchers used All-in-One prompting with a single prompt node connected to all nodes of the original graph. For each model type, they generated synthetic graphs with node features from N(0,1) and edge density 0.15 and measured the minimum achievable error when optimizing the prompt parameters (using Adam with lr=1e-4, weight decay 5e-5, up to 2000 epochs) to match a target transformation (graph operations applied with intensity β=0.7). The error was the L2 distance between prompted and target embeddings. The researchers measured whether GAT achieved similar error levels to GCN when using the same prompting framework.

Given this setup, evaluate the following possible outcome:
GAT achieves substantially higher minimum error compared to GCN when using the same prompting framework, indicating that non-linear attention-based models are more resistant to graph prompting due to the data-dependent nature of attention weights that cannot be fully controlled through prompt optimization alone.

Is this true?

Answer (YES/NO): NO